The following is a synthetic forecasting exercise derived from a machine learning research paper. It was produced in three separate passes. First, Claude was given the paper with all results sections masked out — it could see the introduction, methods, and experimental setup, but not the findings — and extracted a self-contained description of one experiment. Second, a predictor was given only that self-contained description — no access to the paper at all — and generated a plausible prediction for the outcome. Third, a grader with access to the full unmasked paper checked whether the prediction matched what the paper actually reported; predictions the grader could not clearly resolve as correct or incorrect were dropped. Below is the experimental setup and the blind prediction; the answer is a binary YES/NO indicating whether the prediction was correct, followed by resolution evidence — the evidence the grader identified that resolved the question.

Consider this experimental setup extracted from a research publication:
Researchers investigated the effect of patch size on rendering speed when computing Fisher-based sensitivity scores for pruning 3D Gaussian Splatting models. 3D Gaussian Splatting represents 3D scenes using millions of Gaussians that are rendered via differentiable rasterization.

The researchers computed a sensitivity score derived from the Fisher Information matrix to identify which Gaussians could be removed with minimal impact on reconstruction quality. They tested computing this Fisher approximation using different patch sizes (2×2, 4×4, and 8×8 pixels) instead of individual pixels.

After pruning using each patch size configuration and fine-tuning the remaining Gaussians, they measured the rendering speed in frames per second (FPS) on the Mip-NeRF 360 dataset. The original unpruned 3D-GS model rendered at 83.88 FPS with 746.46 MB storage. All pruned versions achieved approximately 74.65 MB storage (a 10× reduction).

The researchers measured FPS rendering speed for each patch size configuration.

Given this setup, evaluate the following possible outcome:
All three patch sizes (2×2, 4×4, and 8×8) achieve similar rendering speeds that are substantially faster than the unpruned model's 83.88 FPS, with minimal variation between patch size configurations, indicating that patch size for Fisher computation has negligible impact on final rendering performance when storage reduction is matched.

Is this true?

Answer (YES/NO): NO